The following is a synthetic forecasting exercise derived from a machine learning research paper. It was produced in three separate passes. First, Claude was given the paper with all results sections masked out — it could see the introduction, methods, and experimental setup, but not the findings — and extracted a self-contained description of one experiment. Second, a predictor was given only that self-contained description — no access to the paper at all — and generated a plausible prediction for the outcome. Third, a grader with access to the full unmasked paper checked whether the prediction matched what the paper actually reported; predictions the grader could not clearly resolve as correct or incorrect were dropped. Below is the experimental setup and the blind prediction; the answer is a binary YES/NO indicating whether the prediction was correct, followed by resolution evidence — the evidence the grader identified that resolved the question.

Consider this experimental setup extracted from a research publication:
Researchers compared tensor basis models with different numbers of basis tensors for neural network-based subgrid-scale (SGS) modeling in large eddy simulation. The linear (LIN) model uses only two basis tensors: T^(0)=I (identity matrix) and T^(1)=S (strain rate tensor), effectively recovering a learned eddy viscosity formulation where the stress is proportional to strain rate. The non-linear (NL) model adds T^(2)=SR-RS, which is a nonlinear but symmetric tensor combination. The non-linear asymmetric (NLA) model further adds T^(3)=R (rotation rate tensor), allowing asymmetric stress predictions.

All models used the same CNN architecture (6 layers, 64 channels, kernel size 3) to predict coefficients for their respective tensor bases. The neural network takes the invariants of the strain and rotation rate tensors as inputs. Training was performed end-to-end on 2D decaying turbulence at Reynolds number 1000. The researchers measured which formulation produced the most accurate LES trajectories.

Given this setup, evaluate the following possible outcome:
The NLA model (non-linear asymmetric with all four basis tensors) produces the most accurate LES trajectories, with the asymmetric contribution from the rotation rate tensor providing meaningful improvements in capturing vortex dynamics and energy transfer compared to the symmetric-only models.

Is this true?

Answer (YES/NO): NO